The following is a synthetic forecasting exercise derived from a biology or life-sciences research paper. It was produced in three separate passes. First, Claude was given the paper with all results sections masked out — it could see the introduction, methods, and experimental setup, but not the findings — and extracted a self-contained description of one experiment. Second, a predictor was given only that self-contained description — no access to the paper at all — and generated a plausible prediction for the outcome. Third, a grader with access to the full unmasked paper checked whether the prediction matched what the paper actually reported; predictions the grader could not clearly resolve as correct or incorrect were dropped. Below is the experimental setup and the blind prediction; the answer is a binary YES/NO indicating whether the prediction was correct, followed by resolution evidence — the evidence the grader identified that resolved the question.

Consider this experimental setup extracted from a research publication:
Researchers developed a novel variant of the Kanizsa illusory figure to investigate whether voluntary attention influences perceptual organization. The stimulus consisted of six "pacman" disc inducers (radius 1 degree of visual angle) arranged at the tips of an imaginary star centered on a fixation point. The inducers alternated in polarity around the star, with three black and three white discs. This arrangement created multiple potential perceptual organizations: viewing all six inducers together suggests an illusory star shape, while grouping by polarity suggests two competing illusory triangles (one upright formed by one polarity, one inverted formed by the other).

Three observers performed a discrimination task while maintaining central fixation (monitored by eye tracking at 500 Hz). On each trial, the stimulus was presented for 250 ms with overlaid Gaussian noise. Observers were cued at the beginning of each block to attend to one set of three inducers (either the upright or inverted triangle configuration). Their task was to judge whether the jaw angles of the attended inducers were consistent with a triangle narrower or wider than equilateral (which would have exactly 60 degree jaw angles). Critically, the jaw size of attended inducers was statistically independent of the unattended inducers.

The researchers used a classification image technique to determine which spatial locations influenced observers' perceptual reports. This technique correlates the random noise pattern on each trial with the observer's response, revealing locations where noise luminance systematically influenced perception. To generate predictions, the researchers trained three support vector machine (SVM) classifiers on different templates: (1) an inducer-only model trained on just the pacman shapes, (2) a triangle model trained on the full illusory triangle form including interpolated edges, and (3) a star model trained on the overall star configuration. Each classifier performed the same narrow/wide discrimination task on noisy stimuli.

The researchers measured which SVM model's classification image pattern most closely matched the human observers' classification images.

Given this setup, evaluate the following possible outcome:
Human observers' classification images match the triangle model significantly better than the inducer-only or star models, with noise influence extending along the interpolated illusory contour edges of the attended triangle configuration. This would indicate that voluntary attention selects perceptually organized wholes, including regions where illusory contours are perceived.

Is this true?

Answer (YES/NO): YES